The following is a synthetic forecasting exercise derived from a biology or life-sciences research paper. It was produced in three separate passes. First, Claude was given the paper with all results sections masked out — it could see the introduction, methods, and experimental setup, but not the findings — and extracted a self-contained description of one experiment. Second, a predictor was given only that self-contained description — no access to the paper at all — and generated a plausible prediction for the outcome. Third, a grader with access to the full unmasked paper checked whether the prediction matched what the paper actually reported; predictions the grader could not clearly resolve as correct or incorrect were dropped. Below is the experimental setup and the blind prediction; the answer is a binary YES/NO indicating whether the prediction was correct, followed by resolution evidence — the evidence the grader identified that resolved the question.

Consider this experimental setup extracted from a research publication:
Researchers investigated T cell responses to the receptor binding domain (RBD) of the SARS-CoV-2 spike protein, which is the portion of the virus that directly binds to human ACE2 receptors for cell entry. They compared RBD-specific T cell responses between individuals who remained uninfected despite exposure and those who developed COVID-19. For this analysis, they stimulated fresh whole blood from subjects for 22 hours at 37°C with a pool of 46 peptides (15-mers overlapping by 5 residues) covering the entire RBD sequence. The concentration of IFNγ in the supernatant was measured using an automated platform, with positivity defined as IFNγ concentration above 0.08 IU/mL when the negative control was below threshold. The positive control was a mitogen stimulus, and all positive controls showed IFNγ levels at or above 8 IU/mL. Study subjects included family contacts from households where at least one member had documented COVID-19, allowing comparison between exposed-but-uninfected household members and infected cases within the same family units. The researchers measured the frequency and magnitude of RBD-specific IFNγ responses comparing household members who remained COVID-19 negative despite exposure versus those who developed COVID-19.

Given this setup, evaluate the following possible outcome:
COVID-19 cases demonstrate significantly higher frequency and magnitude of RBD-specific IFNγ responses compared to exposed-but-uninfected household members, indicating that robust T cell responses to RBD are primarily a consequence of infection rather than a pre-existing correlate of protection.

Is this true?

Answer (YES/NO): NO